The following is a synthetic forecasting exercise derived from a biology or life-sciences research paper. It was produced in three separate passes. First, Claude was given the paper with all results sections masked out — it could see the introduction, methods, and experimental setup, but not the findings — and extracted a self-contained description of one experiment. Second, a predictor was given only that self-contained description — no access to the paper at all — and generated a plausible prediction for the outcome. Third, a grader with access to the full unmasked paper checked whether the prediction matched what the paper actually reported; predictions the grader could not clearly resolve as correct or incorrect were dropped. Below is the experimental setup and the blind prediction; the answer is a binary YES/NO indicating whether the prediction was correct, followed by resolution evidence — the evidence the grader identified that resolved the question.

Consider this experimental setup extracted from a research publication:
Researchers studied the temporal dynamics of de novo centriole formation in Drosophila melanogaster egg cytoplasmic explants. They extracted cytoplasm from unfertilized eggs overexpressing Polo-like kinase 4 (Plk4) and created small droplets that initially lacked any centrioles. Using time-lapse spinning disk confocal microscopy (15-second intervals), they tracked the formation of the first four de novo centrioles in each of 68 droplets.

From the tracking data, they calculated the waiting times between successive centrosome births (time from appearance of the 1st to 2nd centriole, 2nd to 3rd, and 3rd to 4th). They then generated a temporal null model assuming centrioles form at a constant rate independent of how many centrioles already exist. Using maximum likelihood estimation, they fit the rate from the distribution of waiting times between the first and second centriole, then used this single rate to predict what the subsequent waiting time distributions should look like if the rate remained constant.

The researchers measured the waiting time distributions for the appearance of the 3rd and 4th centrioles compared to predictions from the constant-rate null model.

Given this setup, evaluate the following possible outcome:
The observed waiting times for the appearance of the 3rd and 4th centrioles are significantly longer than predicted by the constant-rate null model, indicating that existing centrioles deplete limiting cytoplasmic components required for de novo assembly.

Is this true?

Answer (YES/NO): NO